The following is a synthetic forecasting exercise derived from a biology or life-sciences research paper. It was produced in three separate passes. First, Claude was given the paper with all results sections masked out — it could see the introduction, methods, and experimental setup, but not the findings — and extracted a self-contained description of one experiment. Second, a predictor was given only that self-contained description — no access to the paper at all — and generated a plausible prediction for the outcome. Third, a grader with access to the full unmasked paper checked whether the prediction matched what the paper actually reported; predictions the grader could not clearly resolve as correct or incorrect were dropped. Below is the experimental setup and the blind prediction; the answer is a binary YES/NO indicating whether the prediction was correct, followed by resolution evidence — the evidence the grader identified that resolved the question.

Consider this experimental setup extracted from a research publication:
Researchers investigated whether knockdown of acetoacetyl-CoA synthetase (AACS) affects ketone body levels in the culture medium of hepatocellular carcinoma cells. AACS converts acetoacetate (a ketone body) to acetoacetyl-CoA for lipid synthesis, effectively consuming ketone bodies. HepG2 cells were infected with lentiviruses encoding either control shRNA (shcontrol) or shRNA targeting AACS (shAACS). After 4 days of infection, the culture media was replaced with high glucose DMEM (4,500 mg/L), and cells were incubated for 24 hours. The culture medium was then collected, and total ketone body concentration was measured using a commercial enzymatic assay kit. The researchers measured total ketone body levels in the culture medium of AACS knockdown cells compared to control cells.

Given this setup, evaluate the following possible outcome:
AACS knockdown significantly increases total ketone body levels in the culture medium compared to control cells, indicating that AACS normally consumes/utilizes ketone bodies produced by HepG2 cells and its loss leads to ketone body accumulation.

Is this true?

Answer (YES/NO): YES